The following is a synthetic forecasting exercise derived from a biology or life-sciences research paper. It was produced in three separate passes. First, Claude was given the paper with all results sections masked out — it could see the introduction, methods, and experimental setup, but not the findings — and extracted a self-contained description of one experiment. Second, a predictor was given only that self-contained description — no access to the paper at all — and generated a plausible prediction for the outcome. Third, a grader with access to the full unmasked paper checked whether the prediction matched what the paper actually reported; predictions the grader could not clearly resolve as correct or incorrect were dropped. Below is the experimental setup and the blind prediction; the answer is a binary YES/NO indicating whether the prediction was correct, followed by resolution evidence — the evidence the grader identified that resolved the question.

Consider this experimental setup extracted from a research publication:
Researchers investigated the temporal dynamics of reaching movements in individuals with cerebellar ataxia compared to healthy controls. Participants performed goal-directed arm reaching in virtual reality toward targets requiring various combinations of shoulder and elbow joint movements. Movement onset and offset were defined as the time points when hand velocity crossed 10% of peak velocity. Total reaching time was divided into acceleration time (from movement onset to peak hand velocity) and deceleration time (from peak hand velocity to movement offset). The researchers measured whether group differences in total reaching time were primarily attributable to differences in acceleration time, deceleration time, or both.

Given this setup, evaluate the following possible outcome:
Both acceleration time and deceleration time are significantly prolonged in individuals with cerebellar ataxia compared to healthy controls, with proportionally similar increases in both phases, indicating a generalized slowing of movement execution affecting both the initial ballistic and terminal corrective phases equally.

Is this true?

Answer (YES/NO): NO